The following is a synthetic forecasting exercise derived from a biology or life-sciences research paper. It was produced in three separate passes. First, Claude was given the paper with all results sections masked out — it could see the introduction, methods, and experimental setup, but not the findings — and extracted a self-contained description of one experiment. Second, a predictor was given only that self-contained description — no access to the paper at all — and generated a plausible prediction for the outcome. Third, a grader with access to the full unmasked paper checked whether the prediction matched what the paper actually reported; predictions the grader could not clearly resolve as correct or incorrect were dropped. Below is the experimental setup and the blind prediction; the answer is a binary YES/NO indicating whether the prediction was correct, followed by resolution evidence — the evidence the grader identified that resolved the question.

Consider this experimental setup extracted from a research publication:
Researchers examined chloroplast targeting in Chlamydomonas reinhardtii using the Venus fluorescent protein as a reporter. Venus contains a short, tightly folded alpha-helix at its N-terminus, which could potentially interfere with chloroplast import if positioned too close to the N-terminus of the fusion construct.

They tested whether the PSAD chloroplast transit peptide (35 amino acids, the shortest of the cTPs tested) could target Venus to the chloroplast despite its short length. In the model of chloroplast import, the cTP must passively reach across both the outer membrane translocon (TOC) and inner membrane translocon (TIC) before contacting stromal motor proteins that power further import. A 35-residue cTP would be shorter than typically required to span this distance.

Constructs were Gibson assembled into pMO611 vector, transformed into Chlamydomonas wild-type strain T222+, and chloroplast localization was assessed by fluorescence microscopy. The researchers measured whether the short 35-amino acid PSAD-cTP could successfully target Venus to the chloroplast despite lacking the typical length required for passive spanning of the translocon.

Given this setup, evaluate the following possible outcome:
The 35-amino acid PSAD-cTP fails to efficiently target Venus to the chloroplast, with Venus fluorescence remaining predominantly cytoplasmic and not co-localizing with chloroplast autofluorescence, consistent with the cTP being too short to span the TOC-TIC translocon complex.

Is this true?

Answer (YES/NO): NO